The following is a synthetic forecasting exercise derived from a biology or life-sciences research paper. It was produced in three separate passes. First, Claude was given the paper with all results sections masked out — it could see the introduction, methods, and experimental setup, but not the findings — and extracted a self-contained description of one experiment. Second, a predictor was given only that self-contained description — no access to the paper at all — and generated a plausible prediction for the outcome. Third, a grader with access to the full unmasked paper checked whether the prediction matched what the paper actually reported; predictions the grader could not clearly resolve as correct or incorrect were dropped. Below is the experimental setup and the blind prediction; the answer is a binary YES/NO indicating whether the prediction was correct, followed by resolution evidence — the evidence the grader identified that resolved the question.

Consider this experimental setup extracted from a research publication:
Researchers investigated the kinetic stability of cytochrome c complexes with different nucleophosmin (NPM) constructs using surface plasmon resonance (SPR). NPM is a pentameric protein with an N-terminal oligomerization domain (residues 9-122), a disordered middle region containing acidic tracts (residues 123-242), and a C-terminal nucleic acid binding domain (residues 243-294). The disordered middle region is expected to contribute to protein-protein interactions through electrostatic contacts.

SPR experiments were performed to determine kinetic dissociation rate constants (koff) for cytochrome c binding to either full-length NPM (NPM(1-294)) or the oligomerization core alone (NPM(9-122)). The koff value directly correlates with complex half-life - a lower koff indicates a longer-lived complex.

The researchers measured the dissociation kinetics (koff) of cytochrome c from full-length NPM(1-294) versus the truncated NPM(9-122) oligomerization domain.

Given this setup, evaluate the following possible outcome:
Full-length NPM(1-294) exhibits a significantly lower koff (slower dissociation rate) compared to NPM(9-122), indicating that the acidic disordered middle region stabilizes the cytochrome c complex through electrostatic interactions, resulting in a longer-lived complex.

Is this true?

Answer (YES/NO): YES